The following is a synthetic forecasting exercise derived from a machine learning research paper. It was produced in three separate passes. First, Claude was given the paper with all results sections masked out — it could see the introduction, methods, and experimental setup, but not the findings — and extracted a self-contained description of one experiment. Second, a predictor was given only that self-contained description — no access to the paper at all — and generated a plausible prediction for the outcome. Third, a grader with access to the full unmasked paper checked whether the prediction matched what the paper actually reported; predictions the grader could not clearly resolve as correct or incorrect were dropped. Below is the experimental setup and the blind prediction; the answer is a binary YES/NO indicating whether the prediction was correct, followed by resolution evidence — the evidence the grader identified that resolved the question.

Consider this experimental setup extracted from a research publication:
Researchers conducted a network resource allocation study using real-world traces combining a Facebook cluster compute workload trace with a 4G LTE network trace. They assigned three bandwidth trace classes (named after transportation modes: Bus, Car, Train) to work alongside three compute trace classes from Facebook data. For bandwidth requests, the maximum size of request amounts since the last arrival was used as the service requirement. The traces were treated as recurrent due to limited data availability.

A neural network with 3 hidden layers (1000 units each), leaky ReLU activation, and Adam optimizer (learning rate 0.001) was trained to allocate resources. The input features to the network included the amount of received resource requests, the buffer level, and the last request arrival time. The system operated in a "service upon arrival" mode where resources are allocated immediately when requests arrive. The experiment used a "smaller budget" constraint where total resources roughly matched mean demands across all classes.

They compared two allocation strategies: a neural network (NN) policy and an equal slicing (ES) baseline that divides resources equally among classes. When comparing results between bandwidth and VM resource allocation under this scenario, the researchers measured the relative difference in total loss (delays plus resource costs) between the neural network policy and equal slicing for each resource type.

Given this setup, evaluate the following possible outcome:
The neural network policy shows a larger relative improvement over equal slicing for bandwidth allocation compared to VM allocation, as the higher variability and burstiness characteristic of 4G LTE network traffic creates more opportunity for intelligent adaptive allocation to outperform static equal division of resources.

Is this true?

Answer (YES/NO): NO